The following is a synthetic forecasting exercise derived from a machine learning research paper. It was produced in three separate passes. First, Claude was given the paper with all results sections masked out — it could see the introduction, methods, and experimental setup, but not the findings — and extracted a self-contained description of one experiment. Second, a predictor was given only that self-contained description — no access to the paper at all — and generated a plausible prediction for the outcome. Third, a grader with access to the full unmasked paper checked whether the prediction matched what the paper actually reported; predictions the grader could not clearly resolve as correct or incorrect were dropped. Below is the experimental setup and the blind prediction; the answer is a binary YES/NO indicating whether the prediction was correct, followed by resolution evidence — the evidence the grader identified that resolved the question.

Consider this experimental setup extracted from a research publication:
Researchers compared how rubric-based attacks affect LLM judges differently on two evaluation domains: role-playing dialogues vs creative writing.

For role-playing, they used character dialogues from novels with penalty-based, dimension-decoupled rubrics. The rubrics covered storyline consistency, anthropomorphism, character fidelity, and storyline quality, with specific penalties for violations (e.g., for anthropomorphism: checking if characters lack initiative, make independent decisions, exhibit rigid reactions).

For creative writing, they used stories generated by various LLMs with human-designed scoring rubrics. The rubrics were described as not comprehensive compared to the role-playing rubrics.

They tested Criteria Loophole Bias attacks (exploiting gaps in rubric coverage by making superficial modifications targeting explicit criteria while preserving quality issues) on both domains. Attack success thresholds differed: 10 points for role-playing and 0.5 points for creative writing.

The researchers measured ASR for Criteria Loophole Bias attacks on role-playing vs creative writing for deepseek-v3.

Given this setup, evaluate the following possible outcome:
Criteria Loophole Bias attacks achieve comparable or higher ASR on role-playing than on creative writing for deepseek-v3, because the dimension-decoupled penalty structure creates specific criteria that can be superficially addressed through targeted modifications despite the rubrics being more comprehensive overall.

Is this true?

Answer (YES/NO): NO